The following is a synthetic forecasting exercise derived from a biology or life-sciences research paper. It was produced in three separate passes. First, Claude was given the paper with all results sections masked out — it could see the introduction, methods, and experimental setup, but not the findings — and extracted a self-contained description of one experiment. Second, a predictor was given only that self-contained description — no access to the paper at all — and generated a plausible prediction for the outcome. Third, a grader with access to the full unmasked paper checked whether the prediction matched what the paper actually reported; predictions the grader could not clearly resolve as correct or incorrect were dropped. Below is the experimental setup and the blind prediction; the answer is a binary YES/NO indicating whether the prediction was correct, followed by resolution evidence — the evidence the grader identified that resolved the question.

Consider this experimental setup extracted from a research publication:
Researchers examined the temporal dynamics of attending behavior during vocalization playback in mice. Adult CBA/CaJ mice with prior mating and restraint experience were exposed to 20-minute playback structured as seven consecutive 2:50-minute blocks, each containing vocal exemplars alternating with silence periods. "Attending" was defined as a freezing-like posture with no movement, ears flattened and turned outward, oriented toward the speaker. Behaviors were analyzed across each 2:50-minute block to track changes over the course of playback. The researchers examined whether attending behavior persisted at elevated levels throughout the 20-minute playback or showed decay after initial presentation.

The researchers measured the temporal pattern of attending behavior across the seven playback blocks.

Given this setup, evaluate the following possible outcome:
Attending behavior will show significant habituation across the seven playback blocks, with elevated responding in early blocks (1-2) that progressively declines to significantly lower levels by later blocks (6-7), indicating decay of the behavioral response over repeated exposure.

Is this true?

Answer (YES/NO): YES